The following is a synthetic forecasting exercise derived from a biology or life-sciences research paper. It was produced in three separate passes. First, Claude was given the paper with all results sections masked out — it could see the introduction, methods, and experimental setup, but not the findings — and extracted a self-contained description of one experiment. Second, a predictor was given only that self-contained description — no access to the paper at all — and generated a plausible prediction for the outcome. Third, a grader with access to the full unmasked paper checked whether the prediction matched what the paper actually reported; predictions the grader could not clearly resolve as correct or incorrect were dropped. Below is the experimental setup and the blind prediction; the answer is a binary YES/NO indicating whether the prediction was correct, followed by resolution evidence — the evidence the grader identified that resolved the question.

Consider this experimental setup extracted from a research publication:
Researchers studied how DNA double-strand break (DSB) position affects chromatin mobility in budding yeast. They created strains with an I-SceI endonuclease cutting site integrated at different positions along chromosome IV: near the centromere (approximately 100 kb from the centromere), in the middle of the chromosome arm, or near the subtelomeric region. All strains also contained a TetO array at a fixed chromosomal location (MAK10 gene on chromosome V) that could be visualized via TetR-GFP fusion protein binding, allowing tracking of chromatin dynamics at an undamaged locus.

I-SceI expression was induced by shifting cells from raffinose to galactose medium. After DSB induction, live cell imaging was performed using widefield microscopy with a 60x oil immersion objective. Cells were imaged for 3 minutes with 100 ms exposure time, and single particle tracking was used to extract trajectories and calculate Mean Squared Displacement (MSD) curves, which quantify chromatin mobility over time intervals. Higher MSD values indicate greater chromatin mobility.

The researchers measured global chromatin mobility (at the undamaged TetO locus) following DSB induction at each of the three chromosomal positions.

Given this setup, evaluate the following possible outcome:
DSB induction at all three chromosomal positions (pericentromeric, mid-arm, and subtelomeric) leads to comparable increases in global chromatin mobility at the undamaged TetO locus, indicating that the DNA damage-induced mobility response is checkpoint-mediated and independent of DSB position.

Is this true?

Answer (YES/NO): NO